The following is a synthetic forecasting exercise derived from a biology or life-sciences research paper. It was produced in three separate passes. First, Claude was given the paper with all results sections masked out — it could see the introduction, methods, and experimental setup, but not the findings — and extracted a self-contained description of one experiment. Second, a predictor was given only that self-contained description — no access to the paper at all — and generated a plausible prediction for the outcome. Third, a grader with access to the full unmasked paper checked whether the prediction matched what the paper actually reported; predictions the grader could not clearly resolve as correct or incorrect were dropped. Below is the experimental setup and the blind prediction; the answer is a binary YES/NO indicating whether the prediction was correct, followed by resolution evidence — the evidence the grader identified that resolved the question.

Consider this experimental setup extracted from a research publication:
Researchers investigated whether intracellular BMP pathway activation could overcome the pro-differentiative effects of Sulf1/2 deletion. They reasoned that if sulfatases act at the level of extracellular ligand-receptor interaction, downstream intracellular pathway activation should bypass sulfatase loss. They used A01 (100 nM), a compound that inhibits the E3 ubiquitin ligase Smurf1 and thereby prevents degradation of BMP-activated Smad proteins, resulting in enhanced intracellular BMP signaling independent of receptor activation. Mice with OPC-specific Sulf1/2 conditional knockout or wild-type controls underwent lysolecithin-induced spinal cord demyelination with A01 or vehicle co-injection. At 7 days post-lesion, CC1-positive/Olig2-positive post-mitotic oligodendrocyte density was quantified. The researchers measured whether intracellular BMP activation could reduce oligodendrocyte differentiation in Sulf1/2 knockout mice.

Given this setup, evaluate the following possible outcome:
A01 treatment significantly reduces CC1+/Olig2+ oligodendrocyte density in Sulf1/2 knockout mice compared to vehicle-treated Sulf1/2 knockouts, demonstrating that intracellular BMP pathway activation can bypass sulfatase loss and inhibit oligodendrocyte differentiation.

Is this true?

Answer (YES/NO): YES